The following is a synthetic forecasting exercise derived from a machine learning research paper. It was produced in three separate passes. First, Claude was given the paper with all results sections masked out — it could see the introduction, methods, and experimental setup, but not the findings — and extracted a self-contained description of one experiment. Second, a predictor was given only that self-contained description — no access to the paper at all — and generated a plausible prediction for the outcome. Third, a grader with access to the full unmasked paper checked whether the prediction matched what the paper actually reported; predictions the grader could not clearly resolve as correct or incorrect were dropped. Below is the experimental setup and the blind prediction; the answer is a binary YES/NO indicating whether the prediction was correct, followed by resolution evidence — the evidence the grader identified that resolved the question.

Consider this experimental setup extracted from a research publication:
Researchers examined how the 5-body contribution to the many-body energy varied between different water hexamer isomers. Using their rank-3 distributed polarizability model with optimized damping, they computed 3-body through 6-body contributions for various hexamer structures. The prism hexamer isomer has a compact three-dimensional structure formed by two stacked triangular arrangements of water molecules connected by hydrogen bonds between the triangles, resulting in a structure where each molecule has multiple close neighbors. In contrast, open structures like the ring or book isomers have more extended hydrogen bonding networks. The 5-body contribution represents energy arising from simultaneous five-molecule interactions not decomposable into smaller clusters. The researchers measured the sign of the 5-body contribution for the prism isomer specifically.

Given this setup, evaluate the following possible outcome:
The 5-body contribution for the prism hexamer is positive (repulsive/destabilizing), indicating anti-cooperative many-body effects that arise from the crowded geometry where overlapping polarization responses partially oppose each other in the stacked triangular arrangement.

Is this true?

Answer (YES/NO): YES